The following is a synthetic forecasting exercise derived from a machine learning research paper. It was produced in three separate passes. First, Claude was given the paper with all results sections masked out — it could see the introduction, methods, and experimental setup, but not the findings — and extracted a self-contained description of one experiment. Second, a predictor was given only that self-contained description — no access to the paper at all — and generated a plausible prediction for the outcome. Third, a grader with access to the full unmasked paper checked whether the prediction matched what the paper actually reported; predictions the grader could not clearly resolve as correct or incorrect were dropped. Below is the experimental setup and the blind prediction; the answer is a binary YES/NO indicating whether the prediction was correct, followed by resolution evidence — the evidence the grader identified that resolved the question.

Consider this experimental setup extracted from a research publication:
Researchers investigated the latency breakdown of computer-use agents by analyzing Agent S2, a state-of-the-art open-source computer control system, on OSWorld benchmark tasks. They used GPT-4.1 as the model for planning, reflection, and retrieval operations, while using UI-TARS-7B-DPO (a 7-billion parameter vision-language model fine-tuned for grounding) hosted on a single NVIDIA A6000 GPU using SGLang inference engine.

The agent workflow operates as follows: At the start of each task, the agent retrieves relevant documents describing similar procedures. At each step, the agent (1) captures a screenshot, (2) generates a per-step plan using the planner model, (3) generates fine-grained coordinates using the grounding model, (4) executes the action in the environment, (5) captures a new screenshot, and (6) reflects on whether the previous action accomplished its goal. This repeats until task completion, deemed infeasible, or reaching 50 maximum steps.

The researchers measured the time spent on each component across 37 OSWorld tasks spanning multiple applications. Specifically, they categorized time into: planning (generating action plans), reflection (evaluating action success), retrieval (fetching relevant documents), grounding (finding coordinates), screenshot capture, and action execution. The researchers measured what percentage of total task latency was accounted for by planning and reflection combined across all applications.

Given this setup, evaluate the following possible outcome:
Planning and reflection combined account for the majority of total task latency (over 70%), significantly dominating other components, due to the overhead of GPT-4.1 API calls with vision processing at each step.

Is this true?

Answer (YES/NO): YES